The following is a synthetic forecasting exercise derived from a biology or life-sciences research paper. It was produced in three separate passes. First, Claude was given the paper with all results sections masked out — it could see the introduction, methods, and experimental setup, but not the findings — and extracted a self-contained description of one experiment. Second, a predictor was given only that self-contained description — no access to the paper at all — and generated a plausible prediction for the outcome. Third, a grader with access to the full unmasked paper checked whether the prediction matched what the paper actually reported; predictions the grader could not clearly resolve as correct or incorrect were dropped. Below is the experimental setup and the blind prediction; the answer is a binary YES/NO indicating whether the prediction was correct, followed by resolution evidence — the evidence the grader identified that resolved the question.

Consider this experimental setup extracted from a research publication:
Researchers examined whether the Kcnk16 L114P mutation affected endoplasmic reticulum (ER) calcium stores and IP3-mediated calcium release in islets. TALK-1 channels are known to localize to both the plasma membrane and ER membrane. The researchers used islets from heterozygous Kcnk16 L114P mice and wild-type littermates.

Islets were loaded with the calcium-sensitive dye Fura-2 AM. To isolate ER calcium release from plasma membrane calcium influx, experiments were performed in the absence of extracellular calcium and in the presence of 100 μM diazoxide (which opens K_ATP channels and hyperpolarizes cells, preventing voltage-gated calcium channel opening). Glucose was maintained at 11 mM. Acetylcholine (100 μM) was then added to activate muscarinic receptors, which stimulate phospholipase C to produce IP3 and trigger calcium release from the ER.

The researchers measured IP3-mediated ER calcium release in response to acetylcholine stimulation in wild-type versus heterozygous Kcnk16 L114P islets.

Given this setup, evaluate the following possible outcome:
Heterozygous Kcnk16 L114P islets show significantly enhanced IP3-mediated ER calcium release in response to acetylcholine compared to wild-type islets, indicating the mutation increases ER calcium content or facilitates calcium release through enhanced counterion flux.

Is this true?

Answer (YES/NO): YES